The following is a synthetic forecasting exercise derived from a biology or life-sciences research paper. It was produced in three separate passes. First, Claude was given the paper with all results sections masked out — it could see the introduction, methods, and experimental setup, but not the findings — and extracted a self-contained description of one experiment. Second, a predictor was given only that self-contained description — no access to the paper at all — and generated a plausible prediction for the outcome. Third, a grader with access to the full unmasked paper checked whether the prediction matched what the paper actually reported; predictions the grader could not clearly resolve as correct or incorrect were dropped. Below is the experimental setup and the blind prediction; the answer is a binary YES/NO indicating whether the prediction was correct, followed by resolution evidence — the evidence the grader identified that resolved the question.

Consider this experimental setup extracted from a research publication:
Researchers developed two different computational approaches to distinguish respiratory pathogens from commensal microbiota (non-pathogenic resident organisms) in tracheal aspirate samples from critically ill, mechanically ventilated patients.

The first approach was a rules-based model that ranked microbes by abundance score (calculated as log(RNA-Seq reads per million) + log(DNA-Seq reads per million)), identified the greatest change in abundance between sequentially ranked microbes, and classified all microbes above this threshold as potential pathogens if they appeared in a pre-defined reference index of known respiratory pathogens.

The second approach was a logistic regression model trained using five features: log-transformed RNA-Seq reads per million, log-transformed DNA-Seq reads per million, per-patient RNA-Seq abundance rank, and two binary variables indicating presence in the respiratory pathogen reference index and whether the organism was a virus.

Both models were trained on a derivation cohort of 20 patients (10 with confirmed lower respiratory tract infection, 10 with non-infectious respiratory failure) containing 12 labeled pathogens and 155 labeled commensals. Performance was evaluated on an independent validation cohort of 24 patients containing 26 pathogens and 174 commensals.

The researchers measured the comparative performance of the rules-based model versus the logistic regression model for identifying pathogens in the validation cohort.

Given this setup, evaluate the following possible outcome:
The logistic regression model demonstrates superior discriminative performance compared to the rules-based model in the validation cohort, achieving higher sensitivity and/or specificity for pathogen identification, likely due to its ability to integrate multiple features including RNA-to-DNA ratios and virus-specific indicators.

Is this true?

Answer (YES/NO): NO